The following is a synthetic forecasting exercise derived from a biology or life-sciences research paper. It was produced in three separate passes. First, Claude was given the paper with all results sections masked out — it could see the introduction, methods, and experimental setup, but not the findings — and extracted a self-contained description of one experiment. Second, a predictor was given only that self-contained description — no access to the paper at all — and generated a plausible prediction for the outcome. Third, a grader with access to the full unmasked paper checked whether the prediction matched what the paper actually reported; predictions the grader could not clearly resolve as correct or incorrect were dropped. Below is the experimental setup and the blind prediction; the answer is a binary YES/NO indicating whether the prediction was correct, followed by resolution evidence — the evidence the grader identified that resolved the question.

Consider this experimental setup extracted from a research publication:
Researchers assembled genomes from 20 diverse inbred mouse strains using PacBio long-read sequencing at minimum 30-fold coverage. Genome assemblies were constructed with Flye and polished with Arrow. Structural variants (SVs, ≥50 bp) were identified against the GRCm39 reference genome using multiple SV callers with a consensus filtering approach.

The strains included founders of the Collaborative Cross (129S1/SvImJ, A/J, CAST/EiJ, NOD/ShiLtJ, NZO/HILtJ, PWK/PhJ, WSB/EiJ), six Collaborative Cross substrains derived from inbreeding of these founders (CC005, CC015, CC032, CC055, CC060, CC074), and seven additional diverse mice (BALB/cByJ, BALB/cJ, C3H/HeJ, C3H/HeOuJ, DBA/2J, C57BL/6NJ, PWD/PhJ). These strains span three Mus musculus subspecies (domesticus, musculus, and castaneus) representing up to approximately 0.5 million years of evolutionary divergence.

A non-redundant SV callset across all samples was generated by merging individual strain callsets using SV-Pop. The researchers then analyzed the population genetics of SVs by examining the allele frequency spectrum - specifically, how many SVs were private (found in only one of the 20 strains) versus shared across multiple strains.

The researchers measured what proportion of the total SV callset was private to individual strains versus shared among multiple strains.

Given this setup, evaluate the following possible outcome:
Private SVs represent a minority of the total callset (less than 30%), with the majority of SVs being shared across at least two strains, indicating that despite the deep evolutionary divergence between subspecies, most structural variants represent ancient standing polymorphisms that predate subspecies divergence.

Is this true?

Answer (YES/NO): NO